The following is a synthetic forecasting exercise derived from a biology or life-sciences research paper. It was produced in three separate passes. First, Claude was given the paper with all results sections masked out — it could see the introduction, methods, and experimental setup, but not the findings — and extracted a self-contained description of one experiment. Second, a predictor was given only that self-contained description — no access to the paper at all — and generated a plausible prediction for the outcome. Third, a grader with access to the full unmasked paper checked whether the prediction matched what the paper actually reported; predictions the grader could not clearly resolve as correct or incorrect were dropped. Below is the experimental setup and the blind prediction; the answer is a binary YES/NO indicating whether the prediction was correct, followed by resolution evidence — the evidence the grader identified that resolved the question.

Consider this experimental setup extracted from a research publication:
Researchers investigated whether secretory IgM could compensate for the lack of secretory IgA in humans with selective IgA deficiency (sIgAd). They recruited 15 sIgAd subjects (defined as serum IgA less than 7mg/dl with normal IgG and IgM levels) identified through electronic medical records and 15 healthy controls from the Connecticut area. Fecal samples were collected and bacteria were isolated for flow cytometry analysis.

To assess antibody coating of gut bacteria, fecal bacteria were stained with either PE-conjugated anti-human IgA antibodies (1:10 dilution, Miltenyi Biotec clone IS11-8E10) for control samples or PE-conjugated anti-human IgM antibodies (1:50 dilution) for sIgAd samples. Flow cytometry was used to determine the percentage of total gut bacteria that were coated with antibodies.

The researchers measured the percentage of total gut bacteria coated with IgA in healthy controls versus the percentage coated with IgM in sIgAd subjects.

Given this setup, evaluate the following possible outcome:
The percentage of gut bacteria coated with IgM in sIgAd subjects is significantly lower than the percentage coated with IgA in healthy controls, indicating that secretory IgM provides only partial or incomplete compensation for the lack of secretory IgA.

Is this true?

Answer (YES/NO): NO